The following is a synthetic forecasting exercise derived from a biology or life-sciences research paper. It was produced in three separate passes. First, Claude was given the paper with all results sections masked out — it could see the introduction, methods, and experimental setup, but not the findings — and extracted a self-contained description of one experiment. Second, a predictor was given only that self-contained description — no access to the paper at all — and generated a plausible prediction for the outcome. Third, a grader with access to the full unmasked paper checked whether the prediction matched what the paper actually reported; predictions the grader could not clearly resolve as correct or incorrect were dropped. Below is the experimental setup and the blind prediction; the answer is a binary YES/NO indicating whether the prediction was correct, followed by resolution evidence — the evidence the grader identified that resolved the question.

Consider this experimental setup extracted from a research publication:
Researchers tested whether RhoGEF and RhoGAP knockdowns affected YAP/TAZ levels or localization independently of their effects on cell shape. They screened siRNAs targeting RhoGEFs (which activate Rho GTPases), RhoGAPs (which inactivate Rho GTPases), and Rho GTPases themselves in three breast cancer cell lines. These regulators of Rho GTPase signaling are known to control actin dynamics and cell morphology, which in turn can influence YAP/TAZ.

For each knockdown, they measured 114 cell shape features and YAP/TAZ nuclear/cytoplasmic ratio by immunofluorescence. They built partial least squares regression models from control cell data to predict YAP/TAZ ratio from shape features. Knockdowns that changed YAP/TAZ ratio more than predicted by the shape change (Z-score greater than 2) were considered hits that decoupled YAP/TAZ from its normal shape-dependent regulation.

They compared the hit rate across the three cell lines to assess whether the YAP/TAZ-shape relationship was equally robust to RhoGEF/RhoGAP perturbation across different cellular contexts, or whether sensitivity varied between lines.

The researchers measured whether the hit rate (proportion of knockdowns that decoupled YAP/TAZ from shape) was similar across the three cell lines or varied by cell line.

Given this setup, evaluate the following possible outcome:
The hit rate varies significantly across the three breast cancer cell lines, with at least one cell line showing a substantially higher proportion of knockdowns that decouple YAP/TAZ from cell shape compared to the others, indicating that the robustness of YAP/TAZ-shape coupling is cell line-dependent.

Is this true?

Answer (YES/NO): NO